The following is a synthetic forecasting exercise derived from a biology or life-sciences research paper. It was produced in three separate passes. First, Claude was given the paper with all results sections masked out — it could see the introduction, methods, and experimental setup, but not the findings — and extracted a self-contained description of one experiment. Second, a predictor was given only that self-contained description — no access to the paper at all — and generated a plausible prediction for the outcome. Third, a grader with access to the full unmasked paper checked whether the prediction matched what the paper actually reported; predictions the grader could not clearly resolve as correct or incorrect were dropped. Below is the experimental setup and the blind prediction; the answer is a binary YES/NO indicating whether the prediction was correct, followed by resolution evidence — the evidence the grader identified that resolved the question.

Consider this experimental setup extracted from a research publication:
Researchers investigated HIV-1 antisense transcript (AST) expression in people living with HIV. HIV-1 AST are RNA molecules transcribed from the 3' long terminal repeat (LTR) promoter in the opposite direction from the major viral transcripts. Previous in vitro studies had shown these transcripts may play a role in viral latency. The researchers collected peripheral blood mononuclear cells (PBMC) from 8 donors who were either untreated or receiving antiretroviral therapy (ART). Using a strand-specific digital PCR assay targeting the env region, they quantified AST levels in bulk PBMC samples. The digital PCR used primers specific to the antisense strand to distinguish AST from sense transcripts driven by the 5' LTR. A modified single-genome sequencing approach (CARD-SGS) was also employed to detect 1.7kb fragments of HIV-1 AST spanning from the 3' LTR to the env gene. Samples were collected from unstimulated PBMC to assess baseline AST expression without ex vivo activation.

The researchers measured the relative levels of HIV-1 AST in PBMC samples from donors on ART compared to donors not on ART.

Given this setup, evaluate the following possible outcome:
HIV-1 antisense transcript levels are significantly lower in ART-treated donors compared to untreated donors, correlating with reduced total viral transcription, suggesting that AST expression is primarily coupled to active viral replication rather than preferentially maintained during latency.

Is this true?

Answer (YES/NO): NO